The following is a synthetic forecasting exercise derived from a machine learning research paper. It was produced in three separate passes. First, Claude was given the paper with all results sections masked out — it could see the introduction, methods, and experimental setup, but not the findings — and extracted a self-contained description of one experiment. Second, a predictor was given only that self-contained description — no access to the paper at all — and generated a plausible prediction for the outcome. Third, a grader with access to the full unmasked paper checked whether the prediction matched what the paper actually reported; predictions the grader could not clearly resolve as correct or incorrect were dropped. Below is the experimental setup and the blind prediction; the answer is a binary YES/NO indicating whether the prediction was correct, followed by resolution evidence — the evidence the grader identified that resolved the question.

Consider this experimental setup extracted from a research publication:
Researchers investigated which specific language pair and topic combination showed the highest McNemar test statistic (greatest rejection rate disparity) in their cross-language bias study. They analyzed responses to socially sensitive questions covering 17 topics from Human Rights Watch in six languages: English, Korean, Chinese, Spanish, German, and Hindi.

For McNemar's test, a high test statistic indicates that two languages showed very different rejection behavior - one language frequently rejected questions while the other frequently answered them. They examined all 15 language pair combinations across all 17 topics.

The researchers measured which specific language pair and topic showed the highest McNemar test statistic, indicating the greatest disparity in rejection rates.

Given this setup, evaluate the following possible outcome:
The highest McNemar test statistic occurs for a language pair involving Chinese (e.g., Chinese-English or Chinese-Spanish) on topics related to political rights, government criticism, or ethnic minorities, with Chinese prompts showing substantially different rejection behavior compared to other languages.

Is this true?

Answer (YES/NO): NO